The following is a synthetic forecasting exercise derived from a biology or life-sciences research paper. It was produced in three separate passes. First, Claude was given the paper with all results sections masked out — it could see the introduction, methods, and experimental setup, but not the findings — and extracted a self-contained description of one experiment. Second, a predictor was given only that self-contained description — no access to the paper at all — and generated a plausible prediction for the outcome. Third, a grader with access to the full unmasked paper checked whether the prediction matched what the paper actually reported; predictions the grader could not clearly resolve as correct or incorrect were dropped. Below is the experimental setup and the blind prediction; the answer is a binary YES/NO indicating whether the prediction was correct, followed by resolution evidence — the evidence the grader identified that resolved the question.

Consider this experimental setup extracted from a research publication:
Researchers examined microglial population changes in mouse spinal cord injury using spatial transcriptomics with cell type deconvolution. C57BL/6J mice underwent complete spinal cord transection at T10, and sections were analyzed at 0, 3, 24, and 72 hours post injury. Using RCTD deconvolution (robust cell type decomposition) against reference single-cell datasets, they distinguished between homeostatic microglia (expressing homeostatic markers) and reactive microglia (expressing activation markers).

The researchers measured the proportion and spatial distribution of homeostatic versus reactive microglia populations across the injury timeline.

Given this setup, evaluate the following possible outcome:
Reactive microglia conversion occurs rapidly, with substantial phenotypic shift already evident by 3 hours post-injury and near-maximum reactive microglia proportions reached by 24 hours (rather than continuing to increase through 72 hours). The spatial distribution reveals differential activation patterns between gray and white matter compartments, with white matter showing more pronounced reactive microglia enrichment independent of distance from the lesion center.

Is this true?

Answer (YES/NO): NO